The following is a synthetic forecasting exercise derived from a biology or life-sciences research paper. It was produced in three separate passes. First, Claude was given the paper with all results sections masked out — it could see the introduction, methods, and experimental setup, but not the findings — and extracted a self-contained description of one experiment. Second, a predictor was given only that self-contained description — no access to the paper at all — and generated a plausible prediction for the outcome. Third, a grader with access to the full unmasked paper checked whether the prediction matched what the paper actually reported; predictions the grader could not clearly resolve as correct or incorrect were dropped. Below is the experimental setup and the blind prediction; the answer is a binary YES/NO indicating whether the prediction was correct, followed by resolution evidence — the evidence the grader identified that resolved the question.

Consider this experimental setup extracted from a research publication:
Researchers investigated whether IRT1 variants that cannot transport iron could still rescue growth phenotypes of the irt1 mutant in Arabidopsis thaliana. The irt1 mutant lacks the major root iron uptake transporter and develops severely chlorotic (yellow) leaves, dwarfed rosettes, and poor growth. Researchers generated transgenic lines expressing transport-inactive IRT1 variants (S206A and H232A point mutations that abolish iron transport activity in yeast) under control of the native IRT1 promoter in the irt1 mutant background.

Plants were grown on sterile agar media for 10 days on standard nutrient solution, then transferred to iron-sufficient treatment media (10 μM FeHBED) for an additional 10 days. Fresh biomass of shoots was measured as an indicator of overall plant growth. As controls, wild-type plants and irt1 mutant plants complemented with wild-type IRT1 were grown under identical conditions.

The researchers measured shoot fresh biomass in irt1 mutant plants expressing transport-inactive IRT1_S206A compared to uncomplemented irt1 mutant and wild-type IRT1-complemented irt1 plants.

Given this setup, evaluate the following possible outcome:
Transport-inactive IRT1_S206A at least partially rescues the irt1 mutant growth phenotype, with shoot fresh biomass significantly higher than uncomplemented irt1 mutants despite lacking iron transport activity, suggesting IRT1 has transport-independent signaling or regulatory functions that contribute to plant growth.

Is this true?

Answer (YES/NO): YES